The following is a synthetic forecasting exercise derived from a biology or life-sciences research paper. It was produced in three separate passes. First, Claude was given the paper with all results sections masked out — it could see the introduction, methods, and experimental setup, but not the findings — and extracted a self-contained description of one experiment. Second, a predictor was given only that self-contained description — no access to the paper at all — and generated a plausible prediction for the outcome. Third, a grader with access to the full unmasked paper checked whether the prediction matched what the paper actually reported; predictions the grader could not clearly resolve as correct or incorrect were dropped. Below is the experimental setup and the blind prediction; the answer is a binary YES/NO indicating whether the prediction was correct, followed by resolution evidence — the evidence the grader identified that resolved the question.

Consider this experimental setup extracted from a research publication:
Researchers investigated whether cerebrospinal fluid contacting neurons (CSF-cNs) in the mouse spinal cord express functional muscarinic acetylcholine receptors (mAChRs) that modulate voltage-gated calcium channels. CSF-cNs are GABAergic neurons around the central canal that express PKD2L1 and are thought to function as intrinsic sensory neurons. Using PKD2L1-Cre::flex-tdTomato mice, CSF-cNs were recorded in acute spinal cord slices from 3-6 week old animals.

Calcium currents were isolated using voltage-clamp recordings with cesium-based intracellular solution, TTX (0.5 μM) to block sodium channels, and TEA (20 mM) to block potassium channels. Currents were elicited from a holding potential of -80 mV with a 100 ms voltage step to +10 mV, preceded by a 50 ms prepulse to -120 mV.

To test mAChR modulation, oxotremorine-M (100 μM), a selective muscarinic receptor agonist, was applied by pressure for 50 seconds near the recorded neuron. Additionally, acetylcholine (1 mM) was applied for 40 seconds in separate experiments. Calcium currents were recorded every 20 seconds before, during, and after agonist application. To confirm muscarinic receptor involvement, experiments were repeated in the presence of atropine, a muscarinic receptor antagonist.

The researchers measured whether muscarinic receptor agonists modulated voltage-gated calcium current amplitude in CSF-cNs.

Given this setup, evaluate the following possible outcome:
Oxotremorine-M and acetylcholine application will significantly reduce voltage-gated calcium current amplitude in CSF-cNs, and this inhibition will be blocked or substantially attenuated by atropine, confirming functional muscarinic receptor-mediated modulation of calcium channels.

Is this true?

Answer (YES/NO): YES